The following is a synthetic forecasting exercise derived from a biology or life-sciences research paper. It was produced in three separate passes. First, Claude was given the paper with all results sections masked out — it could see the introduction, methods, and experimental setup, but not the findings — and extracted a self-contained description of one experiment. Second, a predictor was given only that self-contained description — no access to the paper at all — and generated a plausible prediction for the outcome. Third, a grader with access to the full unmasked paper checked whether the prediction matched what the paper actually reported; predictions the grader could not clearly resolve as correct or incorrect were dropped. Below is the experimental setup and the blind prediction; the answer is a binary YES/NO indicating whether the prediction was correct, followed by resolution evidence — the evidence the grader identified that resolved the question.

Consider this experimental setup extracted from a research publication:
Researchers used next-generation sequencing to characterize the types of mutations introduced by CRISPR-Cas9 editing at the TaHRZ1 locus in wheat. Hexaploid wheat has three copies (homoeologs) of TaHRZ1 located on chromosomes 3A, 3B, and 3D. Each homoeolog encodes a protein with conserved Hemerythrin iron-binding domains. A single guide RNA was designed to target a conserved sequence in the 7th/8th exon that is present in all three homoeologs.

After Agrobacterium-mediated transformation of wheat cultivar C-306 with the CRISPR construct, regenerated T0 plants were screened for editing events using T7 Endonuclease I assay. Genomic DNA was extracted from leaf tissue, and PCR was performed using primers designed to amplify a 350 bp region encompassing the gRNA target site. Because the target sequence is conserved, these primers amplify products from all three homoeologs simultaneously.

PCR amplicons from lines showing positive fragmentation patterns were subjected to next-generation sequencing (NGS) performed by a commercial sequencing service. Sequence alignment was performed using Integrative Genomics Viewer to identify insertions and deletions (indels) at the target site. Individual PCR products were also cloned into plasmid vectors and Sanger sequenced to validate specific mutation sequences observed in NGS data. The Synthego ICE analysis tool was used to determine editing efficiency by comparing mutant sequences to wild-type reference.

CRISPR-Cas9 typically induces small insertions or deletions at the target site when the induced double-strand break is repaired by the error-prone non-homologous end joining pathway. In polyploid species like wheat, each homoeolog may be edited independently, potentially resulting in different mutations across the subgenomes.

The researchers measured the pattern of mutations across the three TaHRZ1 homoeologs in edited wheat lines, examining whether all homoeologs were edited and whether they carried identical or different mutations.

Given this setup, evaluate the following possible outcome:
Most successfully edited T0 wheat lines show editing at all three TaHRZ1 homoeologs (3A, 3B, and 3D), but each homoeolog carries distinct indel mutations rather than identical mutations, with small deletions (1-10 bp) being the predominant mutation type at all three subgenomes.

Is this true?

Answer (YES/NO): NO